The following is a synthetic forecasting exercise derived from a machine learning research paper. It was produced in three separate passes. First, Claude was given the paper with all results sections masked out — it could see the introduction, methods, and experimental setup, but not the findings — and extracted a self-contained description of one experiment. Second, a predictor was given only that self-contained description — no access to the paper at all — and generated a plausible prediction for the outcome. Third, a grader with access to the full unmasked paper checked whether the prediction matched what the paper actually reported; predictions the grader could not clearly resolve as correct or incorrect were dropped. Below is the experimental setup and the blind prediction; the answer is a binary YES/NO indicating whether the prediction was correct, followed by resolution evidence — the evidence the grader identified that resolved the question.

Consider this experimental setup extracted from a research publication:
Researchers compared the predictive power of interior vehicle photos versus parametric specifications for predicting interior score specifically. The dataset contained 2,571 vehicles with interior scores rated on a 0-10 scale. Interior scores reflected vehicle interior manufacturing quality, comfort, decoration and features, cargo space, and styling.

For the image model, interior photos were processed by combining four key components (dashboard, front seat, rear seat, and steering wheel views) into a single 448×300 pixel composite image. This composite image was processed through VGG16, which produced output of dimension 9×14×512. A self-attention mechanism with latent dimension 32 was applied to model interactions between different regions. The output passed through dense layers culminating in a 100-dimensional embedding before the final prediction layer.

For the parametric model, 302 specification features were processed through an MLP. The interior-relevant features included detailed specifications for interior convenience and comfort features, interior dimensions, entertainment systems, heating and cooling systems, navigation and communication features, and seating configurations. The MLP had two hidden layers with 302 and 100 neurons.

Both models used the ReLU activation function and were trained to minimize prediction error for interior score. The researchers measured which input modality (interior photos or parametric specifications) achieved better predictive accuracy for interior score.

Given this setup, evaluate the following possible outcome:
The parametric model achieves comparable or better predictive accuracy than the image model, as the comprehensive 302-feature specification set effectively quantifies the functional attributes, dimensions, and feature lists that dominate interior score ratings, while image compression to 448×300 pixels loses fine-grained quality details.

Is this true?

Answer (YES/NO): YES